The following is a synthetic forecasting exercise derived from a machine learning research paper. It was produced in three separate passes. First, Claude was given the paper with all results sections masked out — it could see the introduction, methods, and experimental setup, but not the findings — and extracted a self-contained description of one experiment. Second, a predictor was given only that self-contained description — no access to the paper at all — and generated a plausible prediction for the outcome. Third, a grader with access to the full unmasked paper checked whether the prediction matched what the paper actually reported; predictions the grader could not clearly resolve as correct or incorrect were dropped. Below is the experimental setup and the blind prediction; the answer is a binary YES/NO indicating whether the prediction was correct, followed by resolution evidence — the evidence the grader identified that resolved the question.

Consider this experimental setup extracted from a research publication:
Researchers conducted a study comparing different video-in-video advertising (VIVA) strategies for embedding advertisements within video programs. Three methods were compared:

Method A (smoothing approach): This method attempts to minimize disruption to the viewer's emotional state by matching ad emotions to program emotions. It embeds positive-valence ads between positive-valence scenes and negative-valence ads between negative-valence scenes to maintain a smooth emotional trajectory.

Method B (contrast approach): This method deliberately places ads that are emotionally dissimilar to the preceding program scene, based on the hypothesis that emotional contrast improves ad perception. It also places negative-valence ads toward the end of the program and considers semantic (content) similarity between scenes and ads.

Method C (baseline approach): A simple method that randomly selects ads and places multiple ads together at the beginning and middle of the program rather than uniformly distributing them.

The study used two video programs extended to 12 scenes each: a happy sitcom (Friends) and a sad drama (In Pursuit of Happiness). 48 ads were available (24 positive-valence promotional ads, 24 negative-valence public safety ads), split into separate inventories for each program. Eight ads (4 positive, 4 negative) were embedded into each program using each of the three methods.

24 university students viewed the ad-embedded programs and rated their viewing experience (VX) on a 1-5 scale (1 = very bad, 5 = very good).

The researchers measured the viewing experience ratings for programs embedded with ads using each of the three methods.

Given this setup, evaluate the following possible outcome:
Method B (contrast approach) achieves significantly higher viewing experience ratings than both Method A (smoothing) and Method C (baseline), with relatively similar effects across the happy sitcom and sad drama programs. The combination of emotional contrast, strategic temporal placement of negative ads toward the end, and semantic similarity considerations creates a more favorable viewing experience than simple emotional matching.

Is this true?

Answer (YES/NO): NO